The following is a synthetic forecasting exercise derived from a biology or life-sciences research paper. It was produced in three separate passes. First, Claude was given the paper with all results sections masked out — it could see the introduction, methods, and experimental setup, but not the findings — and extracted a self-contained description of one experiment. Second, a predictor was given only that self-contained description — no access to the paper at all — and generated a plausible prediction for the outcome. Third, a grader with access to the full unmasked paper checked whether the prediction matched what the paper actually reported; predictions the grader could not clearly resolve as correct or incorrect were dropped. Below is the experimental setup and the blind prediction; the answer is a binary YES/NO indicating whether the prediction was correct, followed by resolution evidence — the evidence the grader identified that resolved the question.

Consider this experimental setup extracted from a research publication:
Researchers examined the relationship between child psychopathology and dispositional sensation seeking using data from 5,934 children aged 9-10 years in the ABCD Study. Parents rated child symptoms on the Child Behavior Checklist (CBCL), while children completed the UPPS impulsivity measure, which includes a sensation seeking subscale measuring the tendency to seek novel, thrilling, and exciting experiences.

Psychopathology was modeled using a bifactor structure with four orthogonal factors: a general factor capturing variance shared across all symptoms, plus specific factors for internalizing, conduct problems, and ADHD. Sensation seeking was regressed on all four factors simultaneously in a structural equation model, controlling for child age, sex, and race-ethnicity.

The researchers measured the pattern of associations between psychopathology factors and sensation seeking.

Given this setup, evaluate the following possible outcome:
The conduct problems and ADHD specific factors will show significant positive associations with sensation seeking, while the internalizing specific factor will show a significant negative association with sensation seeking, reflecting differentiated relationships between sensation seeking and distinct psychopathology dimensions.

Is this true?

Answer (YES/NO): NO